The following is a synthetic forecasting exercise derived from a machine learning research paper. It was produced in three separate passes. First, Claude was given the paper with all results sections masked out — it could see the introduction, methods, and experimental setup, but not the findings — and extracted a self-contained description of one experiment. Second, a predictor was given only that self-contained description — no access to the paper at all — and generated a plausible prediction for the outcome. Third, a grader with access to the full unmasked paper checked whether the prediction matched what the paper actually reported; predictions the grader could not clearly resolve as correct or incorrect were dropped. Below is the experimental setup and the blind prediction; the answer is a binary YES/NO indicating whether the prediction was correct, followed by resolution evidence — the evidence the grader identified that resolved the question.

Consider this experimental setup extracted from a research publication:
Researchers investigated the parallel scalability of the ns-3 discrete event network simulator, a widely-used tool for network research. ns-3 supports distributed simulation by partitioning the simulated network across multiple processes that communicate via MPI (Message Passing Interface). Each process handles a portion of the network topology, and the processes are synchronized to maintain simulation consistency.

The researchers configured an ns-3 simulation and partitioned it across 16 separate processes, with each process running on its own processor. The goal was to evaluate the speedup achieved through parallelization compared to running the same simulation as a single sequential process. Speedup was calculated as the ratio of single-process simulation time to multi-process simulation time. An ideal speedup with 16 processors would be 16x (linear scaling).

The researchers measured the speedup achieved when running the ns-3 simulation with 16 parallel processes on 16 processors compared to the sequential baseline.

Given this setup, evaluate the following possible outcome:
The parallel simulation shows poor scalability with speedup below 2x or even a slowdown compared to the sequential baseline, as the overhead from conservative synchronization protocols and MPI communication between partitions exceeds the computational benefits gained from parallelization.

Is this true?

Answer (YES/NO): NO